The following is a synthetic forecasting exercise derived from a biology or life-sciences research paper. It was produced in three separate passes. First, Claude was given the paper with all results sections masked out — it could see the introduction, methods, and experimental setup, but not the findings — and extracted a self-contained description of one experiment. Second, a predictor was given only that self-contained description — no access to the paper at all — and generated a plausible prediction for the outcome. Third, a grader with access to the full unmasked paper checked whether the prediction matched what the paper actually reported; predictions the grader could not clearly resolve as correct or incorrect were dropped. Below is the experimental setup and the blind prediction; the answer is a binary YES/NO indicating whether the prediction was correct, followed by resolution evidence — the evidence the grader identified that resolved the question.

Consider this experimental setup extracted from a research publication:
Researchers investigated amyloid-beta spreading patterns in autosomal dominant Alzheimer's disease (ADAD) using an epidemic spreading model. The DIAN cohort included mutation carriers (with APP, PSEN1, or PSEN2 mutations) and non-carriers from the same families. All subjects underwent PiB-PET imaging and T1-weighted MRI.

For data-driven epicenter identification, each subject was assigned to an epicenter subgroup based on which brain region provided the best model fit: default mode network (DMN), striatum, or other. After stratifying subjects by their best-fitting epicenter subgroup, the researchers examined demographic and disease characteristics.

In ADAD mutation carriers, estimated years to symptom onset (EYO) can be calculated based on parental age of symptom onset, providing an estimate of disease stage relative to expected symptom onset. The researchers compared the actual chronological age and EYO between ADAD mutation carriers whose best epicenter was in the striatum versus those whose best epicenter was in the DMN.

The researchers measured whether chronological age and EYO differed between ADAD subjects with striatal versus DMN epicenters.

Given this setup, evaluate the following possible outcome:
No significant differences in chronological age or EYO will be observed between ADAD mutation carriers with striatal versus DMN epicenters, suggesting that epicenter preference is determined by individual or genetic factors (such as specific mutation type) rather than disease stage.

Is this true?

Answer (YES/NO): NO